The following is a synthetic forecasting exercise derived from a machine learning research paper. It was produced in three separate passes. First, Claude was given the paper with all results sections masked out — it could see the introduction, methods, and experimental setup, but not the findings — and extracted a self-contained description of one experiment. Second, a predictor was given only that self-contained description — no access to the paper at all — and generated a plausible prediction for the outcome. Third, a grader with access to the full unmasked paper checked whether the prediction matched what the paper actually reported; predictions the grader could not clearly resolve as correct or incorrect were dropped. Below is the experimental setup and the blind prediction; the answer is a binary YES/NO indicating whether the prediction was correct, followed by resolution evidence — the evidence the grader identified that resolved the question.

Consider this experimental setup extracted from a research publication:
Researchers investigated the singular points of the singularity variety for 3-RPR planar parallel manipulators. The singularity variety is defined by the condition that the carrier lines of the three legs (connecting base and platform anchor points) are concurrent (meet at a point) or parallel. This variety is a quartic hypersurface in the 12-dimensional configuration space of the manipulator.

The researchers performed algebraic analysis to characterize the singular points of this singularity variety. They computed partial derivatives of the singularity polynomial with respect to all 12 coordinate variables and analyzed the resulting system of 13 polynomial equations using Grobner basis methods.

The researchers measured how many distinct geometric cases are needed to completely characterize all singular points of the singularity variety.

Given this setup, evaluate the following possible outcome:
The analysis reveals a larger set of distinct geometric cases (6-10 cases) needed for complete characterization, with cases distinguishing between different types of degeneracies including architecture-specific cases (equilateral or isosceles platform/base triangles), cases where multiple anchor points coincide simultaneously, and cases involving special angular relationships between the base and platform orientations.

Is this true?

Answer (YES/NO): NO